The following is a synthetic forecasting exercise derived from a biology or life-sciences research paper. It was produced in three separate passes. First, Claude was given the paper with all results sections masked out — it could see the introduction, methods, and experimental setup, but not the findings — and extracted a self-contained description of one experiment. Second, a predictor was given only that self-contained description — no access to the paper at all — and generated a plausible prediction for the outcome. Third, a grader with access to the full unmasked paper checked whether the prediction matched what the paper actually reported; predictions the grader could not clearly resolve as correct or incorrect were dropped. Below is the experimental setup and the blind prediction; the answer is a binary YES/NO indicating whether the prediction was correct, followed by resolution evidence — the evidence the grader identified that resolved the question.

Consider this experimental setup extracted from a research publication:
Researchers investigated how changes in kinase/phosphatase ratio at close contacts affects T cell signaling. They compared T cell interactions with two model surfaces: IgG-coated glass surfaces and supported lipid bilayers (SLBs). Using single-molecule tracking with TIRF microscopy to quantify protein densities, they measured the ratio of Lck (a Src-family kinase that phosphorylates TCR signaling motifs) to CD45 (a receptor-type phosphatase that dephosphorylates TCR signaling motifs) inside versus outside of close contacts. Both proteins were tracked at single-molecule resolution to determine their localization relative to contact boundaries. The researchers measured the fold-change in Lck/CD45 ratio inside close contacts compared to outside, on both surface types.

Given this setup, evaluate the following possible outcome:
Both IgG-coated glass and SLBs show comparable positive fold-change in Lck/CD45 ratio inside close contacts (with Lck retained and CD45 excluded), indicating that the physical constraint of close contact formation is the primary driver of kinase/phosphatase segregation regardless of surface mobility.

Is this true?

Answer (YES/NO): NO